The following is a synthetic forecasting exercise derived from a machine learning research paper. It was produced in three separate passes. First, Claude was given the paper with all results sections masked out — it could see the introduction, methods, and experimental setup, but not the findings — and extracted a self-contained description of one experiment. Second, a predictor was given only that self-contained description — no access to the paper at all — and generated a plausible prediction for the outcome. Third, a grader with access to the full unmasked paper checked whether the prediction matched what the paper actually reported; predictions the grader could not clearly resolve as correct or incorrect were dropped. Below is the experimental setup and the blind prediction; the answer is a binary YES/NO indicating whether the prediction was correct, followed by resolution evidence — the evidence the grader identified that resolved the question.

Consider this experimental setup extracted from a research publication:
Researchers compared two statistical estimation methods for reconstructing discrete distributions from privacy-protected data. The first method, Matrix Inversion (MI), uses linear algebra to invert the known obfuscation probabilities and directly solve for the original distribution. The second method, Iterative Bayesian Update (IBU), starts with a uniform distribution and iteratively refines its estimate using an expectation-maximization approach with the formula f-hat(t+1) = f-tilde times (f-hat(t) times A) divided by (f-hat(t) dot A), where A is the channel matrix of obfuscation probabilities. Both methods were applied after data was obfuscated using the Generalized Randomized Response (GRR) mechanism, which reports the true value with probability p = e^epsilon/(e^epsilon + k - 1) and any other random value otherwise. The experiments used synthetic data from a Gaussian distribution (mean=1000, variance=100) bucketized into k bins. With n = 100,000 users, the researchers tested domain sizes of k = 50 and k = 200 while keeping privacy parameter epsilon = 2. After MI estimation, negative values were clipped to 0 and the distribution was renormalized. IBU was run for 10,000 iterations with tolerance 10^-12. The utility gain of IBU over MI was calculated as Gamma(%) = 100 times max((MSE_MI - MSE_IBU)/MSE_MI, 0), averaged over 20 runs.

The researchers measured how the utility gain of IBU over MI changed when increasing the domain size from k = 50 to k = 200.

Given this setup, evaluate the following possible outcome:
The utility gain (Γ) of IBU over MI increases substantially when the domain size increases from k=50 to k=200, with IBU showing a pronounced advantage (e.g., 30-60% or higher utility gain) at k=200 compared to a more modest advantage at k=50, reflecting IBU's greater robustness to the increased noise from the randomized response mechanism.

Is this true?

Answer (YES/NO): NO